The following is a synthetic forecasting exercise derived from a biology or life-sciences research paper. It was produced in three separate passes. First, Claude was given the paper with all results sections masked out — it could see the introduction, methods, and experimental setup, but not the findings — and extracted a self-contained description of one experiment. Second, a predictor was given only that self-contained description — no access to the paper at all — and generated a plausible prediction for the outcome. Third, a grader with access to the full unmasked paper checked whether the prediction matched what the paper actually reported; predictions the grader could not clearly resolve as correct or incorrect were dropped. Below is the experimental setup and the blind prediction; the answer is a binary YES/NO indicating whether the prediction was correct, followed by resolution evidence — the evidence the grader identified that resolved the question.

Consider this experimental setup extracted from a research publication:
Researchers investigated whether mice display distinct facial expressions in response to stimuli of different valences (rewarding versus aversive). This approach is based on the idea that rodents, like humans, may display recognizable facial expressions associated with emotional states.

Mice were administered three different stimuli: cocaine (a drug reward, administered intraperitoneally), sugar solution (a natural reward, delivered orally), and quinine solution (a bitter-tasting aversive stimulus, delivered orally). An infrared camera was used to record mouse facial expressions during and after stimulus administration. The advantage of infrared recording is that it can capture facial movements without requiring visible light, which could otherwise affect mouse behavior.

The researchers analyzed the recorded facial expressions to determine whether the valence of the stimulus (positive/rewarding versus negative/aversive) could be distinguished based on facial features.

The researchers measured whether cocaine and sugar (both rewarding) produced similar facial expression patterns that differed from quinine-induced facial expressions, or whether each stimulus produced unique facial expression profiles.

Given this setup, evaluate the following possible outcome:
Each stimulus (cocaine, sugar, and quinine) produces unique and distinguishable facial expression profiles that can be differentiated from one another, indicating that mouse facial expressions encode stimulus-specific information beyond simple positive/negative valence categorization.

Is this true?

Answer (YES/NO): NO